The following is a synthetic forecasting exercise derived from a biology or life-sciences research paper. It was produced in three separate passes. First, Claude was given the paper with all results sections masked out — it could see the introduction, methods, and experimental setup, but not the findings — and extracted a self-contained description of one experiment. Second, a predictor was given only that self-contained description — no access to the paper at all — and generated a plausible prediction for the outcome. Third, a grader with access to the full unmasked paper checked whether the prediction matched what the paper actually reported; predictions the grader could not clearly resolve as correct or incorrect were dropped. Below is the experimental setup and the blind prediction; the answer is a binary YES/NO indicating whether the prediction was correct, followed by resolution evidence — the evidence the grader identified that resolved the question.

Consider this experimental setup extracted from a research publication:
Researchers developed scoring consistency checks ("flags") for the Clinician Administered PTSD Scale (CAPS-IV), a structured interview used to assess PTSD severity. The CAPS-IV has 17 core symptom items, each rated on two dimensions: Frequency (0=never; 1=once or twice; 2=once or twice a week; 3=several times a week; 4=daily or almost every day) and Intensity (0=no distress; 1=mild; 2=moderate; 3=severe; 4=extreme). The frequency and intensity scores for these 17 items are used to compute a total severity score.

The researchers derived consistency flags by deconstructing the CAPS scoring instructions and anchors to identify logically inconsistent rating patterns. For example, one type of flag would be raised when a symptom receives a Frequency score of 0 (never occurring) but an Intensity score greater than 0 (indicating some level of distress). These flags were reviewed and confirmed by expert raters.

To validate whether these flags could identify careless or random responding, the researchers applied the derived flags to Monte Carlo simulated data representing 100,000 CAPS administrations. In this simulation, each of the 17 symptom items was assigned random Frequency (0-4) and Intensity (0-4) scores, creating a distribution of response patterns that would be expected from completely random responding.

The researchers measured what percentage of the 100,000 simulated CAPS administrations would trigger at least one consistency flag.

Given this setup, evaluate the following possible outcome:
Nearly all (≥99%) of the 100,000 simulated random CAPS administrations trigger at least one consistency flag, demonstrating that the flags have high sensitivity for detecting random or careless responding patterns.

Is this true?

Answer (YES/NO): NO